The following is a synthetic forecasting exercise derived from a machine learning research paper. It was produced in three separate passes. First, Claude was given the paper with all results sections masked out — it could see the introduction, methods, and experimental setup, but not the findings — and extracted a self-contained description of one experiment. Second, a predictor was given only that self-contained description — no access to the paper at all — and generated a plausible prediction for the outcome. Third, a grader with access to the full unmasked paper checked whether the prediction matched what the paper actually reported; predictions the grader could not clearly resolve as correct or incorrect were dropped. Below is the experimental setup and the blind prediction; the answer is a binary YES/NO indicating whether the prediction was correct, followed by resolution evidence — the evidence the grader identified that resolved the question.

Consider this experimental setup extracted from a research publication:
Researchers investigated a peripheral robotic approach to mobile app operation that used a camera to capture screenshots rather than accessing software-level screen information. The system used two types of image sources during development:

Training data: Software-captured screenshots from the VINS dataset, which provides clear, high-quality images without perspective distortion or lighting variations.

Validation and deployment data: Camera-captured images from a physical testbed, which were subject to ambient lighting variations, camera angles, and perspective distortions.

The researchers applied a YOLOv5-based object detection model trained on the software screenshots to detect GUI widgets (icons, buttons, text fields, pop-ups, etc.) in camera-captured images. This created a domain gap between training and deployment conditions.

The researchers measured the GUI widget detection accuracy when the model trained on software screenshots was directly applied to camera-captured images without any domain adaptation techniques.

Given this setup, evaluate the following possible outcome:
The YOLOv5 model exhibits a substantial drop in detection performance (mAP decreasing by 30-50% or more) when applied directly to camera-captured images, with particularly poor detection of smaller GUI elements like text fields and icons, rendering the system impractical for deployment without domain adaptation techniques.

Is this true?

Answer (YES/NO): NO